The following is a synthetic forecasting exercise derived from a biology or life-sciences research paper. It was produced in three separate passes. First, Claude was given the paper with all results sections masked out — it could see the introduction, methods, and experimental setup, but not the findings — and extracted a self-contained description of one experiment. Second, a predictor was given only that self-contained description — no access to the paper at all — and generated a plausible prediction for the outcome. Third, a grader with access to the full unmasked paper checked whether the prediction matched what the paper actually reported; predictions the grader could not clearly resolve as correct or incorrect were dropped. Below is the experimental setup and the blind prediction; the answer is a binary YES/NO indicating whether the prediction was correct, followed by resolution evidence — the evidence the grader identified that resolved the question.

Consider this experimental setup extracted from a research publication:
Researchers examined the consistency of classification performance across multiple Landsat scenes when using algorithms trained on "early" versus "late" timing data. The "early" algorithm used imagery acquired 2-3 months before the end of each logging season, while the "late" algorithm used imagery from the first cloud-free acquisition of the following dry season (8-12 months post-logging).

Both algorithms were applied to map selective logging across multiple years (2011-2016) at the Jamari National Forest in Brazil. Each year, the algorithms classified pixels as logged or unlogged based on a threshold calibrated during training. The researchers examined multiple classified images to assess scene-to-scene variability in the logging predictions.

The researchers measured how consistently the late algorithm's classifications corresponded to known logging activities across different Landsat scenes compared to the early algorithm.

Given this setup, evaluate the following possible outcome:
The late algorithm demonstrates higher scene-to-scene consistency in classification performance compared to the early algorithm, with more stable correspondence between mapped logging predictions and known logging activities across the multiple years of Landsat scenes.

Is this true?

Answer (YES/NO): NO